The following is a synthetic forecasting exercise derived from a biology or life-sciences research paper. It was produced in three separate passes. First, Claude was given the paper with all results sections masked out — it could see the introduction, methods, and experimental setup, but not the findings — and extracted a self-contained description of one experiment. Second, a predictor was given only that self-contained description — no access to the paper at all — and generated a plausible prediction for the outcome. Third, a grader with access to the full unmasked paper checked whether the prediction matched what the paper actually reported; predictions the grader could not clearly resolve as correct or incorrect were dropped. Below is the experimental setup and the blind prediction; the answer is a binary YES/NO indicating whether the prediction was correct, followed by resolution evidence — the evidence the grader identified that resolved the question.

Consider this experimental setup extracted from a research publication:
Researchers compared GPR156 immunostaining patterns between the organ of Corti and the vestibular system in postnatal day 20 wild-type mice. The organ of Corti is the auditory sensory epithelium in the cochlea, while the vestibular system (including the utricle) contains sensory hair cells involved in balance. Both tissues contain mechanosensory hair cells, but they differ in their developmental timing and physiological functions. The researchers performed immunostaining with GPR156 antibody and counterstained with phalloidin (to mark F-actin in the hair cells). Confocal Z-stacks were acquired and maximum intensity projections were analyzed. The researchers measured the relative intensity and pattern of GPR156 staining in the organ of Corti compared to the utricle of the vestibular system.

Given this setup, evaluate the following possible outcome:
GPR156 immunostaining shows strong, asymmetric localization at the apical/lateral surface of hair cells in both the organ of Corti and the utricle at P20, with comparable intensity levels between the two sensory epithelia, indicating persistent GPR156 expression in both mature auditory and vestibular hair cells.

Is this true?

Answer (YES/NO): NO